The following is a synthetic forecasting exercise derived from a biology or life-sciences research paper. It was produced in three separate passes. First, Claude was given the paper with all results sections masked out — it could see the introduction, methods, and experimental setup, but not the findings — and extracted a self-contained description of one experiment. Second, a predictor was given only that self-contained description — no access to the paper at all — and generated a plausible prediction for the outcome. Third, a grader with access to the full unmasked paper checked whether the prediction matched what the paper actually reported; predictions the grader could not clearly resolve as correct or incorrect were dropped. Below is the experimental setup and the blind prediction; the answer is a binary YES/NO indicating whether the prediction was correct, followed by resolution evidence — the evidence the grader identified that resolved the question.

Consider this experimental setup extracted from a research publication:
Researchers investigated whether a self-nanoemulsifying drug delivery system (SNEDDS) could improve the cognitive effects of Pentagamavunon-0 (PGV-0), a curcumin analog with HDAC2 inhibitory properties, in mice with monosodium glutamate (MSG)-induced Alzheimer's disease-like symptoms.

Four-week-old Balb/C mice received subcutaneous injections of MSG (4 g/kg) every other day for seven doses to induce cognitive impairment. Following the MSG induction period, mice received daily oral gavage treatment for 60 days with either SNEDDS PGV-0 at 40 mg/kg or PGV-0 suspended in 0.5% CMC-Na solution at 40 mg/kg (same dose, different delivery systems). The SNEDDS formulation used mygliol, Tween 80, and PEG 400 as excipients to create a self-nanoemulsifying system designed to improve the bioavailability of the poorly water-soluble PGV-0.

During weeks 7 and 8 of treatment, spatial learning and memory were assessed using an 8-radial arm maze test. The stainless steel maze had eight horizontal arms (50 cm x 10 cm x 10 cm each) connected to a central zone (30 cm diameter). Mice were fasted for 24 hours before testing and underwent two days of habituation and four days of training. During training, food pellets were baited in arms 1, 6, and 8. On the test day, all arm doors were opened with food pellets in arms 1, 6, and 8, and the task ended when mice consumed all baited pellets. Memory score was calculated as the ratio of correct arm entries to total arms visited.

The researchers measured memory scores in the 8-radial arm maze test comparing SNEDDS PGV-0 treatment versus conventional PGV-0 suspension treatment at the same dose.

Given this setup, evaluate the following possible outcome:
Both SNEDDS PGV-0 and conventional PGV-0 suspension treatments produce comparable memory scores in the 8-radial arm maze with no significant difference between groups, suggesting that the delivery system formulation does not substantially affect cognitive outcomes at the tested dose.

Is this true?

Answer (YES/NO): YES